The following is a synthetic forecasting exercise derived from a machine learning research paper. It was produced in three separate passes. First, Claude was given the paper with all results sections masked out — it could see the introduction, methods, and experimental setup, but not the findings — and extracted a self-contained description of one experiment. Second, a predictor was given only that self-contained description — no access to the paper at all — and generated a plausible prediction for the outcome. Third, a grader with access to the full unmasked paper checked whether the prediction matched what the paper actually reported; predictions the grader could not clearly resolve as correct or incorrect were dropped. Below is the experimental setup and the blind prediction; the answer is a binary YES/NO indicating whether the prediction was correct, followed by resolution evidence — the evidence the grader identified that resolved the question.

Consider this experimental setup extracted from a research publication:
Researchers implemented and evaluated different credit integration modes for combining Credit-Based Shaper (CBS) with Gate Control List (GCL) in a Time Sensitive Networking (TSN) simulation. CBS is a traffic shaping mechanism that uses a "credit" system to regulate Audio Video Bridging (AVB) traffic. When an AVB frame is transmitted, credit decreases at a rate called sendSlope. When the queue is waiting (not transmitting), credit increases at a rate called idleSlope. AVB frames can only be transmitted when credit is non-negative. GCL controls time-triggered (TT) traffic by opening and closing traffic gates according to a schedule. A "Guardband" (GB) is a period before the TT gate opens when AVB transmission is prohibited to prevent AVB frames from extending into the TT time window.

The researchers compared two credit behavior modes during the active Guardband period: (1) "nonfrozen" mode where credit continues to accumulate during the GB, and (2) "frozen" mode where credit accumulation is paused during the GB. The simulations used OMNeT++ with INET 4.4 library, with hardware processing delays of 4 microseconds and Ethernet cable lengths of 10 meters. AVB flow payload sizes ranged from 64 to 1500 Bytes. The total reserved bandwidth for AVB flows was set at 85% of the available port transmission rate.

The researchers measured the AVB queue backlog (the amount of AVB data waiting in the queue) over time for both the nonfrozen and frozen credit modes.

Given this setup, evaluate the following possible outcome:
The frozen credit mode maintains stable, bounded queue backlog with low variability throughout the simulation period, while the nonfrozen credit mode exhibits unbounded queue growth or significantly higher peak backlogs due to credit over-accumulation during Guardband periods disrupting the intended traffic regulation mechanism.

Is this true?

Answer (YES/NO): NO